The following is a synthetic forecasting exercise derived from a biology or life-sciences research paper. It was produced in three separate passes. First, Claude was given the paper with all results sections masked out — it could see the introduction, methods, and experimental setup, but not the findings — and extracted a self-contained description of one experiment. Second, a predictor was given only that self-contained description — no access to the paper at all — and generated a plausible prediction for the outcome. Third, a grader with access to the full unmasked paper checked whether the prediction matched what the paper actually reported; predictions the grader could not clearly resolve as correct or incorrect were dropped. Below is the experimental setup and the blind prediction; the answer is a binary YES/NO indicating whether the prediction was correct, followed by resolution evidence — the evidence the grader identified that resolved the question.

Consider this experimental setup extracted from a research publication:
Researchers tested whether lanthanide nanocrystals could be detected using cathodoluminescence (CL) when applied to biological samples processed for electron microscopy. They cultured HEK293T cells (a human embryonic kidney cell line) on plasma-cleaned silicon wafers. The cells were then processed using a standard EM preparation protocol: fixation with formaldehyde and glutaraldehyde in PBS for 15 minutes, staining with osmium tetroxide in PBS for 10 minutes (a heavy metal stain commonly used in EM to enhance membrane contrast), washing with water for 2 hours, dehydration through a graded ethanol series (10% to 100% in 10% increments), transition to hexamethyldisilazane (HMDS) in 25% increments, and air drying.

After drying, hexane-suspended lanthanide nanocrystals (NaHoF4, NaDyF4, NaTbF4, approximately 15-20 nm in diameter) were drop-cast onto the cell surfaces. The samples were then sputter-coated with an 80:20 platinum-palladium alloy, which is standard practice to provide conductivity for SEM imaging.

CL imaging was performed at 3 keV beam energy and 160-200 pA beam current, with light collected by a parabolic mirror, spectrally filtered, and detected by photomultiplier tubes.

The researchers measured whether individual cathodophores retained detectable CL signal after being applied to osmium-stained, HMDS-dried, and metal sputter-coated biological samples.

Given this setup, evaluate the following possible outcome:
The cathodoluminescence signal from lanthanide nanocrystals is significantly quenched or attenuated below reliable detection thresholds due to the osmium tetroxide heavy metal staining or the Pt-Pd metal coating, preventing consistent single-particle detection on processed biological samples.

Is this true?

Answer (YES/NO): NO